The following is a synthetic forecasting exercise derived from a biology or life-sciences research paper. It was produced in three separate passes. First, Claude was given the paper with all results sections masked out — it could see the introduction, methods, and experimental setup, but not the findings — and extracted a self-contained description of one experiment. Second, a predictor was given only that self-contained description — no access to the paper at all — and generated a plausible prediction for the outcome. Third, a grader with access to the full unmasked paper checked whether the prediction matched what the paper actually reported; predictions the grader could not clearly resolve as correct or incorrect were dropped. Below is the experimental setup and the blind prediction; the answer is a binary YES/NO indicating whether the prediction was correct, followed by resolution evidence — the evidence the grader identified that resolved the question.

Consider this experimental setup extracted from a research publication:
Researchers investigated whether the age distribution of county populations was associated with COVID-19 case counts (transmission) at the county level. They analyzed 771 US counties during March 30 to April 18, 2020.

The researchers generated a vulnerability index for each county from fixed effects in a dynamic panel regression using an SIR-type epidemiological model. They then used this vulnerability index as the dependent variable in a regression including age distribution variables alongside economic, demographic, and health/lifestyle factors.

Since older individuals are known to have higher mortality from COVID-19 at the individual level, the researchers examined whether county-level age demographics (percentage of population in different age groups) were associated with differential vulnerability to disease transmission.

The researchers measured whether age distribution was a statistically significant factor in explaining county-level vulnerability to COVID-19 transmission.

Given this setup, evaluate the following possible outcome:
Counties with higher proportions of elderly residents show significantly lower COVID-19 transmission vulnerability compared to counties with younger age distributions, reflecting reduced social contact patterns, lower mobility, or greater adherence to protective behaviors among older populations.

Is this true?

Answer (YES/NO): NO